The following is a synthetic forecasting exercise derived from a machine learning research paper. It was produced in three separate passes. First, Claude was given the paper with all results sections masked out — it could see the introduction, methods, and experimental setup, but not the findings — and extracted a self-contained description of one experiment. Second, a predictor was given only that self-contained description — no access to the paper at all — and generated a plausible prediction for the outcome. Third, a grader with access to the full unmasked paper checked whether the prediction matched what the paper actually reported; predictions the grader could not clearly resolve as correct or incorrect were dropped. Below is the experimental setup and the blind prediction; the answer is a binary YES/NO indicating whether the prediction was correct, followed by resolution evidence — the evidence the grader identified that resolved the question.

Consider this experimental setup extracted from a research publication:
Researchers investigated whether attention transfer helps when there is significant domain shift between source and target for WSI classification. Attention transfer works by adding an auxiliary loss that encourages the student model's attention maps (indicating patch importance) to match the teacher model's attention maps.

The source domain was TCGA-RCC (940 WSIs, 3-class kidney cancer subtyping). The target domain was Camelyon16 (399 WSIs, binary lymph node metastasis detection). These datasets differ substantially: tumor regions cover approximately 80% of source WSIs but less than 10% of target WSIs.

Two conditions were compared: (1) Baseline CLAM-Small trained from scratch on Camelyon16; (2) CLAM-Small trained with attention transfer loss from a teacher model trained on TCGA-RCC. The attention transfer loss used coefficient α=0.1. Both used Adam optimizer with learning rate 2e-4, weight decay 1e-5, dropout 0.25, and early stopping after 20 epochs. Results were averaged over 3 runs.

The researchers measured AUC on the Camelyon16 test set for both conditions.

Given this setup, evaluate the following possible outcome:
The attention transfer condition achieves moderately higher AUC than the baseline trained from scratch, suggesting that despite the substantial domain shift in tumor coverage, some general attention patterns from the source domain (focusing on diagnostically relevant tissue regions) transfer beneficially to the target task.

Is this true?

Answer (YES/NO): NO